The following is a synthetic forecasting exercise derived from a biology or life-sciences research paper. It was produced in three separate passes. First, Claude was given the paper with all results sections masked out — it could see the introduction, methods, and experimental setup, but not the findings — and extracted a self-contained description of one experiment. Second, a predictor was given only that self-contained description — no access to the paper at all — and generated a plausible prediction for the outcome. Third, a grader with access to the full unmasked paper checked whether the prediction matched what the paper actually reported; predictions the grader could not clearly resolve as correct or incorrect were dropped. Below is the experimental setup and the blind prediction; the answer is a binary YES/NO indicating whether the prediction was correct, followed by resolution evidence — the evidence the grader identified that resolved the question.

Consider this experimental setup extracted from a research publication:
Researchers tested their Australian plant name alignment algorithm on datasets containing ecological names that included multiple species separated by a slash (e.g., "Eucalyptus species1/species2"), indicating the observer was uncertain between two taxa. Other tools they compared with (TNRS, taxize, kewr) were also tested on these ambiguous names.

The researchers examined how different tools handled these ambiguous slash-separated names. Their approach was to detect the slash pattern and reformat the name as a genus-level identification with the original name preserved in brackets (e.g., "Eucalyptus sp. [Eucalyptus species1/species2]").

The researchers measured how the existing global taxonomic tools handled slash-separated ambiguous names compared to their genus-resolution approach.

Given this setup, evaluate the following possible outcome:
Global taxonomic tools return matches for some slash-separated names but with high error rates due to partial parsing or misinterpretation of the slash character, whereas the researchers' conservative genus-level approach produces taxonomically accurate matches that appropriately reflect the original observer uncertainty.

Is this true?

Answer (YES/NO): NO